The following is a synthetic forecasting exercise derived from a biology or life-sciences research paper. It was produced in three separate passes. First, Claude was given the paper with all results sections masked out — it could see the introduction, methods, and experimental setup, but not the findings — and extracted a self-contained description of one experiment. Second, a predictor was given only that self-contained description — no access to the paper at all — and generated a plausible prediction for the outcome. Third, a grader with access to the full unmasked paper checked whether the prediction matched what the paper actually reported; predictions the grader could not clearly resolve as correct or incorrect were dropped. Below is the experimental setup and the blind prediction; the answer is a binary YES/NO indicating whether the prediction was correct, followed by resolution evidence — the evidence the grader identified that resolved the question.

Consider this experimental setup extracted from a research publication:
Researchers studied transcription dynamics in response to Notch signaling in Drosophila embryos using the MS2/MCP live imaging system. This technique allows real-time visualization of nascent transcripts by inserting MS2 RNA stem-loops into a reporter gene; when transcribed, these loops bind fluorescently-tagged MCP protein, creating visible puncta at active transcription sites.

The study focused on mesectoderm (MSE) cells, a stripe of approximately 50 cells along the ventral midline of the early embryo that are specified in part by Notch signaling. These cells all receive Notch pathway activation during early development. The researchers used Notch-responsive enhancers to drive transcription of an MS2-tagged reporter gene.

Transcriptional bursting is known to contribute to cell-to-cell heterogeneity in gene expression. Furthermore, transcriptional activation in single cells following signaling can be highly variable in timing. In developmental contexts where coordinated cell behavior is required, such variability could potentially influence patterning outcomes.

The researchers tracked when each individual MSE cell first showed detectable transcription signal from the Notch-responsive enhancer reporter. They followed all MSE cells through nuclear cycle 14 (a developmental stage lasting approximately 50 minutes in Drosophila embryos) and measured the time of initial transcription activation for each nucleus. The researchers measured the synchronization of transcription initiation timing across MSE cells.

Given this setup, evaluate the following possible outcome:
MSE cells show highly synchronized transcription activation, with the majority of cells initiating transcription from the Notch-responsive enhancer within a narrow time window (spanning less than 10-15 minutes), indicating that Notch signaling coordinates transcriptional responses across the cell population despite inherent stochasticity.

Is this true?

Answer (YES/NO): YES